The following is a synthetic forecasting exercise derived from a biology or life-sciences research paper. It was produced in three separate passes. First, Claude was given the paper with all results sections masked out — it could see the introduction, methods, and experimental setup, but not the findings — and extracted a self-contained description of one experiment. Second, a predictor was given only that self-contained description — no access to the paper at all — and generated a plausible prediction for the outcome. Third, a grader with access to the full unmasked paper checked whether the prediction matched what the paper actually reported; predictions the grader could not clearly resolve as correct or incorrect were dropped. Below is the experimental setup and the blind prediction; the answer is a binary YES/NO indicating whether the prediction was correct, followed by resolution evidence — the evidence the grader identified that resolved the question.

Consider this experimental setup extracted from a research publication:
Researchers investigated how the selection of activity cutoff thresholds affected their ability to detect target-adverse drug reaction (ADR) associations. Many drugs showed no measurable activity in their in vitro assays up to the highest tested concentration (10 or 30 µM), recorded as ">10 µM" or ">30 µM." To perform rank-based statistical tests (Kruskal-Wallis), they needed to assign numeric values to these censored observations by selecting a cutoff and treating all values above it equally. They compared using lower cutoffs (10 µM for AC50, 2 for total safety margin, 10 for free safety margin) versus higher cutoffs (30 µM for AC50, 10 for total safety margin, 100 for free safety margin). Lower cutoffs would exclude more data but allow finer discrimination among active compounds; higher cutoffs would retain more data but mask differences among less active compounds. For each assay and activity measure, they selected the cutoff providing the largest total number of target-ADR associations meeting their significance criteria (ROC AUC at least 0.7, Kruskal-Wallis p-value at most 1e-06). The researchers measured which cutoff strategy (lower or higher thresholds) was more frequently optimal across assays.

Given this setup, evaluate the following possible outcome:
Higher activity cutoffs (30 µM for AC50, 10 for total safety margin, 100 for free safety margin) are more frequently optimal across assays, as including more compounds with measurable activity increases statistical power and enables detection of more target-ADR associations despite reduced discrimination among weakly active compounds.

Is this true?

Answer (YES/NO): YES